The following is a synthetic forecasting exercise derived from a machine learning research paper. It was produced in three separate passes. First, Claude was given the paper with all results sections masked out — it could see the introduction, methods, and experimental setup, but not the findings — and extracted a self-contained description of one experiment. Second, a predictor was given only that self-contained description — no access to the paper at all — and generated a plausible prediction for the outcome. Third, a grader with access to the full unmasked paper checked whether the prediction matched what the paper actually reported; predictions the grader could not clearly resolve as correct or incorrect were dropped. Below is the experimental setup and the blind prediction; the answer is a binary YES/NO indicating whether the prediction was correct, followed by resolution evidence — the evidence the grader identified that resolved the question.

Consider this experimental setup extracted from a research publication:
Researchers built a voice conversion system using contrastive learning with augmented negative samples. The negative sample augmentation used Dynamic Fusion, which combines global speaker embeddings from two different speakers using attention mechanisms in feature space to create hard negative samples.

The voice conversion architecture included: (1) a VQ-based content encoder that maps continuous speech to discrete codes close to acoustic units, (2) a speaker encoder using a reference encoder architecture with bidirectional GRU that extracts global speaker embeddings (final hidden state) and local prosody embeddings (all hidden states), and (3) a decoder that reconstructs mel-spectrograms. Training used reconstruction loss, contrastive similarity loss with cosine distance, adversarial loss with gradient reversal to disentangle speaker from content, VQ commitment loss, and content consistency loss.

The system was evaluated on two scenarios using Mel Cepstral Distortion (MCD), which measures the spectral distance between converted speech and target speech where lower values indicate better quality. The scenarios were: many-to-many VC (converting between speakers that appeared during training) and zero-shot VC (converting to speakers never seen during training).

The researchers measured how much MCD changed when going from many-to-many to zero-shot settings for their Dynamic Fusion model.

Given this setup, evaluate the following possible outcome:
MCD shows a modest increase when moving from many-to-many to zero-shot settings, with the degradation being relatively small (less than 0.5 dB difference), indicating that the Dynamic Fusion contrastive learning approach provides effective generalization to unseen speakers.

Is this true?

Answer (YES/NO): YES